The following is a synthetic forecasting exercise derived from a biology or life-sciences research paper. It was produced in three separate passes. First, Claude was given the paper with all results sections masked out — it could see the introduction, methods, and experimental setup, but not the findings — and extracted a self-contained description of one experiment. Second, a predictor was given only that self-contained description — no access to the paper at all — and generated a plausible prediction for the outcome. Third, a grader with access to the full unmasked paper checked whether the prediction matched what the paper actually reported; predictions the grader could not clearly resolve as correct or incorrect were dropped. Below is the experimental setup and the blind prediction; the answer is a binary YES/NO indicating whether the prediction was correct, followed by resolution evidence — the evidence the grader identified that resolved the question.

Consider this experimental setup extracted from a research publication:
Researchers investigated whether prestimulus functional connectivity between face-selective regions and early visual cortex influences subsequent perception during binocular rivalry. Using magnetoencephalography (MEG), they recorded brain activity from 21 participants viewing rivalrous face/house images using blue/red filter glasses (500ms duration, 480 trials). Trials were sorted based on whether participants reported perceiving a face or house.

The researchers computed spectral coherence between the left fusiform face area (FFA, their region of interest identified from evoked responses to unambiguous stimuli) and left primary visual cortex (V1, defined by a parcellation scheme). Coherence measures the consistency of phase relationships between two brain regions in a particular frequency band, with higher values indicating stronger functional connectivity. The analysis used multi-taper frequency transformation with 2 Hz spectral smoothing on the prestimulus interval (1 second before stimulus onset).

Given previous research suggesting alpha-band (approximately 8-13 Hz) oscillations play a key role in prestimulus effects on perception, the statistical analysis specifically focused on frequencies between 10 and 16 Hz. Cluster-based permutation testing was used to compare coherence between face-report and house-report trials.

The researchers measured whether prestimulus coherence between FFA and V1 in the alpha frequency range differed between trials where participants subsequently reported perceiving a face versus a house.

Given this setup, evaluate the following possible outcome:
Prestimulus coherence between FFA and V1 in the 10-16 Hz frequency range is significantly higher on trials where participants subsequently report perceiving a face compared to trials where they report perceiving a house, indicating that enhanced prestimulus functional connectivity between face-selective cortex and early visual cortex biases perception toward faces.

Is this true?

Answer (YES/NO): YES